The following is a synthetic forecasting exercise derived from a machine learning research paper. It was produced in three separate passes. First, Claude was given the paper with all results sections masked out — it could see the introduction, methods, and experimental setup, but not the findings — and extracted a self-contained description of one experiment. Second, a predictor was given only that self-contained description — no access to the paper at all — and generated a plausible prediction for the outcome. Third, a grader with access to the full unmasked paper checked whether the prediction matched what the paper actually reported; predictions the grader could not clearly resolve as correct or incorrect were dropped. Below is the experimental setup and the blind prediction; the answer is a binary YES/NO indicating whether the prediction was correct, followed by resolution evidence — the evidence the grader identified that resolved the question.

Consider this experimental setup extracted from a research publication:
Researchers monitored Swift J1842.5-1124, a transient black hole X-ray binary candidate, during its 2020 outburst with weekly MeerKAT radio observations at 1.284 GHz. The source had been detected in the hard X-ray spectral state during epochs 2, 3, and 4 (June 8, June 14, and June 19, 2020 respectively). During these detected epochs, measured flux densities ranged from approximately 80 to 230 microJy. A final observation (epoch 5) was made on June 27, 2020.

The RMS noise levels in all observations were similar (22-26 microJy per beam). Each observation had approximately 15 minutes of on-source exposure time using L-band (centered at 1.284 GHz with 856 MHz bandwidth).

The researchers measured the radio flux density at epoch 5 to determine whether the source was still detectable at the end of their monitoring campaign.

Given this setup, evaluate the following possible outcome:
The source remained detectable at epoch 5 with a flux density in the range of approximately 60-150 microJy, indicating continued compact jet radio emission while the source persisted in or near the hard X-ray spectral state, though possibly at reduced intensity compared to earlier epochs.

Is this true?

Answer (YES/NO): NO